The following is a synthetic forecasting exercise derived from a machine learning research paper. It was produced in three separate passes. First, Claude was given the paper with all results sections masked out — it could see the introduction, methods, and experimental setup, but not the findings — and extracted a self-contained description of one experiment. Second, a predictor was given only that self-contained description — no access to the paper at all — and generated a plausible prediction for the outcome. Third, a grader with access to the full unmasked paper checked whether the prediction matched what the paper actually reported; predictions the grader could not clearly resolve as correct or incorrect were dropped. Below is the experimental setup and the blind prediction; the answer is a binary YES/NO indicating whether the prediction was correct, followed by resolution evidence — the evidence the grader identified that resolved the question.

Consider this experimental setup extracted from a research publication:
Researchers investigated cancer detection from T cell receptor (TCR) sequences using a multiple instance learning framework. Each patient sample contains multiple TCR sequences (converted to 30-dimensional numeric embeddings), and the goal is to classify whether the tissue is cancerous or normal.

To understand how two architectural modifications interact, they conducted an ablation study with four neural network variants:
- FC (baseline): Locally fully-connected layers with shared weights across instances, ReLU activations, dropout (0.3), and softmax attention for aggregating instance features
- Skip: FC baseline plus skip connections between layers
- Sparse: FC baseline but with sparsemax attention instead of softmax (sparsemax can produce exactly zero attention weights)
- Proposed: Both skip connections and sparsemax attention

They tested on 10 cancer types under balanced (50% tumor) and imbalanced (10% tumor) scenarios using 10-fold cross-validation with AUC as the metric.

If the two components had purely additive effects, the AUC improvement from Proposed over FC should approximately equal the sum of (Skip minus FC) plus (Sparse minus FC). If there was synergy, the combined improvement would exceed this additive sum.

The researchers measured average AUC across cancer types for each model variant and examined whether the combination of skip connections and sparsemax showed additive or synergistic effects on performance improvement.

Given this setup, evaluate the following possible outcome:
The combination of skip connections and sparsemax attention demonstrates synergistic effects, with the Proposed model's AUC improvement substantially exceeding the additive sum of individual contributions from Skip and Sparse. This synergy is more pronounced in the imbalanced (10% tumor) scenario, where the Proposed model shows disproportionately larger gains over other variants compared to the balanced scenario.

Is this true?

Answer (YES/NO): NO